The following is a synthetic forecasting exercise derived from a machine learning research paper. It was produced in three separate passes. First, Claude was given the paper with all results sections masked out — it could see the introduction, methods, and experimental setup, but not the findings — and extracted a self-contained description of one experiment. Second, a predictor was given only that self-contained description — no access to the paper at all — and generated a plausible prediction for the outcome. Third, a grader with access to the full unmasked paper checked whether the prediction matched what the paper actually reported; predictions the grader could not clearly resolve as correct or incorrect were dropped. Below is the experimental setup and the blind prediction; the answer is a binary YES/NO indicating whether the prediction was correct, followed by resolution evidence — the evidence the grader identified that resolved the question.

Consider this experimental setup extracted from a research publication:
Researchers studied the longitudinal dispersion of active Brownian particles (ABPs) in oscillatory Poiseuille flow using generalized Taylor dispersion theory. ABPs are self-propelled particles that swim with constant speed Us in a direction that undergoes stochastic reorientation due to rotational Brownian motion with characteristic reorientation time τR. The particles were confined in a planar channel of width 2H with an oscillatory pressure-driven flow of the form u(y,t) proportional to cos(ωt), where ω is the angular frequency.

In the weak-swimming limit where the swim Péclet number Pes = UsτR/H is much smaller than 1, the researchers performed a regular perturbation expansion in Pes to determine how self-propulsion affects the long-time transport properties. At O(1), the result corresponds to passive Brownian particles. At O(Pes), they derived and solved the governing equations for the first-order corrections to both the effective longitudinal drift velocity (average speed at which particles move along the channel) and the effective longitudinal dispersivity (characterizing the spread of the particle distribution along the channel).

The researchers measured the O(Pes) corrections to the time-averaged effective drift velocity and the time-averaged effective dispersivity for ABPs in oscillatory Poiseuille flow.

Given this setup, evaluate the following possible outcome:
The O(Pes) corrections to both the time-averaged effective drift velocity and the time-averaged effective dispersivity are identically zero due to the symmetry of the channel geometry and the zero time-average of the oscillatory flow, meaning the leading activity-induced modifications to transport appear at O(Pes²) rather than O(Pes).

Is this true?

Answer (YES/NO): YES